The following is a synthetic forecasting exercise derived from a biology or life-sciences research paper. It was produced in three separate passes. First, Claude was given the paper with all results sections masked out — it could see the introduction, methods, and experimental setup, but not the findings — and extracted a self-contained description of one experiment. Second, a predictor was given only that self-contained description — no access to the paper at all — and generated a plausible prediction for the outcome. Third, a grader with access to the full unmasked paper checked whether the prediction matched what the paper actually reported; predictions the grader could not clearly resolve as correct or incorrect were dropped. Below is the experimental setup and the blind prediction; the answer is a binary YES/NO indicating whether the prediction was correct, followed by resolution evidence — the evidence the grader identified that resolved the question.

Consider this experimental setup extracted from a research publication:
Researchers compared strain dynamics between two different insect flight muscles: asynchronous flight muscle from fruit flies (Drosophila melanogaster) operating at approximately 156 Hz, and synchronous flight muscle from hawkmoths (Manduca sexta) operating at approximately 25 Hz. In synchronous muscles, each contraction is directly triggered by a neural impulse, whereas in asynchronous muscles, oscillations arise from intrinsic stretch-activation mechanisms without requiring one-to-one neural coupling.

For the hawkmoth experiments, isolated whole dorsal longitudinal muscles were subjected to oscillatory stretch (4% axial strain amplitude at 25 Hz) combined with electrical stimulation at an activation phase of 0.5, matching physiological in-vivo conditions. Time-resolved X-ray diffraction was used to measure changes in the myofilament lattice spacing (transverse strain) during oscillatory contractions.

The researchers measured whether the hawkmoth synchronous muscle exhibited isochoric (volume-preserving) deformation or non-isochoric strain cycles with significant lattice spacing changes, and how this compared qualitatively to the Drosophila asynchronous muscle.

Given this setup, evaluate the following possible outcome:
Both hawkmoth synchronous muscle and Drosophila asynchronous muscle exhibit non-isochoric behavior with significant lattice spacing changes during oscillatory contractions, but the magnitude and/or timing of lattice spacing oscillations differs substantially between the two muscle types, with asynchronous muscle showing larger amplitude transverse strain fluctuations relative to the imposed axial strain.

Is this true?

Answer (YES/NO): NO